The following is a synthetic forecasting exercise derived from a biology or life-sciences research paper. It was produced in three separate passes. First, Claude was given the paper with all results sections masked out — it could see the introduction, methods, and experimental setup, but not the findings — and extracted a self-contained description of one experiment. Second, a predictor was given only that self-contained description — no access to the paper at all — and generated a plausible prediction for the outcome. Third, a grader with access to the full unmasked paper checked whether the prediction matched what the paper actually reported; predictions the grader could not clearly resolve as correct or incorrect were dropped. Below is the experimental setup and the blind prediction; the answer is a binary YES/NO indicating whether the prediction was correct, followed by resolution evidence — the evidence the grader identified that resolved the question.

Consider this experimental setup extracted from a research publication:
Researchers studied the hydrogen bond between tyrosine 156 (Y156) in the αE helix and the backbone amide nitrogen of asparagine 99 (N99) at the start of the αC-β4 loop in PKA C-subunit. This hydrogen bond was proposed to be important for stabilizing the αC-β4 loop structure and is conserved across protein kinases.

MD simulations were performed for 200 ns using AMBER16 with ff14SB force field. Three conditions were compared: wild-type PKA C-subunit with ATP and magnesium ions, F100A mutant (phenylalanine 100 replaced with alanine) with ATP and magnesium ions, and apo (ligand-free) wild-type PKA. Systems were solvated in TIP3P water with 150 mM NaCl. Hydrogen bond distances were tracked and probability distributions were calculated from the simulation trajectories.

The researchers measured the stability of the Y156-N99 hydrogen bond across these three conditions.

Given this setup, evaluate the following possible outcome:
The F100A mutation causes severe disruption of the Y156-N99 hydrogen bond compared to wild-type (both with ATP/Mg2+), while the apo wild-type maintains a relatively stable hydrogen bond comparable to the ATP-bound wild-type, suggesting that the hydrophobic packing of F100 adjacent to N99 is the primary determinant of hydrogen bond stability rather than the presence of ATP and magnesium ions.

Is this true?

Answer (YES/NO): NO